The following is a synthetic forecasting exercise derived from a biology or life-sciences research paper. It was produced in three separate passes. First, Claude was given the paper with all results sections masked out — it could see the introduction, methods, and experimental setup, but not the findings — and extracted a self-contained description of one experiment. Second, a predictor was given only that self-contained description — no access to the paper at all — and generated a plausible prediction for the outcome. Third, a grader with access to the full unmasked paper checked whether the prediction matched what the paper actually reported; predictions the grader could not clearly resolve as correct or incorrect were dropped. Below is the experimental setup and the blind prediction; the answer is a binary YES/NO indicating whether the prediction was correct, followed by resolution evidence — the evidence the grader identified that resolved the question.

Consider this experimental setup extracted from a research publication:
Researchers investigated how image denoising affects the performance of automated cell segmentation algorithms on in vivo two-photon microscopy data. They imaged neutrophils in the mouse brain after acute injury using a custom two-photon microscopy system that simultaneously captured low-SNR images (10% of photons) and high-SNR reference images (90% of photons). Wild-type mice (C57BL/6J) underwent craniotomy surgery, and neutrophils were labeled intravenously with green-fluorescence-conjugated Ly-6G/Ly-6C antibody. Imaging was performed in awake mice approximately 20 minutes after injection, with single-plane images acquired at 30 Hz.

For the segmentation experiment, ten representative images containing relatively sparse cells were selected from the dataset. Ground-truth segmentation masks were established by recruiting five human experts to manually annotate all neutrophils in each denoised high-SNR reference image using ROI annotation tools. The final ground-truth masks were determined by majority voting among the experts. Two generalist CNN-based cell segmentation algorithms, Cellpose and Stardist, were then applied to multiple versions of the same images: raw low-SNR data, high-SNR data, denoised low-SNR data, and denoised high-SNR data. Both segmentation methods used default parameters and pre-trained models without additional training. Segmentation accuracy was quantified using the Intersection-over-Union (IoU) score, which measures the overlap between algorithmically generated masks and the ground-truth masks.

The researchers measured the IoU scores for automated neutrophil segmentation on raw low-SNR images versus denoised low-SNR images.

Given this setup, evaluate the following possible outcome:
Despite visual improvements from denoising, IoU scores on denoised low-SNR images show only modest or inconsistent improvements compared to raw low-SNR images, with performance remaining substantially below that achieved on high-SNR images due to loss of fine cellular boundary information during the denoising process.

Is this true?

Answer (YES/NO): NO